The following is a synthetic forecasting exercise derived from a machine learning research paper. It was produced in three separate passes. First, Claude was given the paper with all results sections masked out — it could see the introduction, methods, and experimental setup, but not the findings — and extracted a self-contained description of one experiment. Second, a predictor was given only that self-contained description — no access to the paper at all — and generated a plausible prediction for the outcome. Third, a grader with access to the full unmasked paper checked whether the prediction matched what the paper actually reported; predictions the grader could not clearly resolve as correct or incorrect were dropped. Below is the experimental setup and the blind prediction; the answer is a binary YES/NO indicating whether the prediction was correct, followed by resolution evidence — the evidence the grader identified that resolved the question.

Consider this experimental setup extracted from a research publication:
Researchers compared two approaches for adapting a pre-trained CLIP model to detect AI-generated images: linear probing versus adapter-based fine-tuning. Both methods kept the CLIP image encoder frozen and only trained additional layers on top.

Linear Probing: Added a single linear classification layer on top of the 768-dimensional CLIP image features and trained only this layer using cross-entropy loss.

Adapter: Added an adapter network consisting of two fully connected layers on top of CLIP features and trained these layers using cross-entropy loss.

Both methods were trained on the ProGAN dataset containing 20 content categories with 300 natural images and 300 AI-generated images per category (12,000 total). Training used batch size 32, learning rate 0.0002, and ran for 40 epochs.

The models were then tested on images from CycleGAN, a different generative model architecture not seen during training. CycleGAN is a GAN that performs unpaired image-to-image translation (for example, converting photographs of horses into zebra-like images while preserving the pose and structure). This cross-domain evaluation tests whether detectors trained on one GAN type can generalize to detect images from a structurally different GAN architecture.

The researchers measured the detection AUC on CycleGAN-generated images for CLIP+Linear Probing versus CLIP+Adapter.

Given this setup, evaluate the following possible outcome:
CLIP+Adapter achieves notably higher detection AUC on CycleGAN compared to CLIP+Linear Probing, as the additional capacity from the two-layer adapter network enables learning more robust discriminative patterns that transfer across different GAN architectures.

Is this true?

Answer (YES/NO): NO